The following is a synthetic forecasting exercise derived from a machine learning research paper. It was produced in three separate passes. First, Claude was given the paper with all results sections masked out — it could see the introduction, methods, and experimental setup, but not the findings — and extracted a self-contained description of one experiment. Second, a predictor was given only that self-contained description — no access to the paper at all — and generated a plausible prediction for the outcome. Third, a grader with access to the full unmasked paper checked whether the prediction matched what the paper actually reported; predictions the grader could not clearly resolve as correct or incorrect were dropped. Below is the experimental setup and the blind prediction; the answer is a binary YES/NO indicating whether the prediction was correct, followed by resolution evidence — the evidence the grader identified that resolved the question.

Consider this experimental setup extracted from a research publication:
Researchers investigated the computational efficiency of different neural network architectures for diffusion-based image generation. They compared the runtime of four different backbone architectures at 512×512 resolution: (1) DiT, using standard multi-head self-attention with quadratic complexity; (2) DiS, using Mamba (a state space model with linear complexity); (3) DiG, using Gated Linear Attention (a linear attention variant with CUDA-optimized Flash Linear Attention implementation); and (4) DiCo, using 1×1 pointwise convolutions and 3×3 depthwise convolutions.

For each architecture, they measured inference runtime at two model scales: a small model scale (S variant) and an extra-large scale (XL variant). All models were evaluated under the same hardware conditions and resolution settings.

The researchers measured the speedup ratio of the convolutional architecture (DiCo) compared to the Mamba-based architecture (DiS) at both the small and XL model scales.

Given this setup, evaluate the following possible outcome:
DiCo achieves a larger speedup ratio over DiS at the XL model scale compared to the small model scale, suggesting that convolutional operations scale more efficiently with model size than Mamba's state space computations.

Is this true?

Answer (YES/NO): YES